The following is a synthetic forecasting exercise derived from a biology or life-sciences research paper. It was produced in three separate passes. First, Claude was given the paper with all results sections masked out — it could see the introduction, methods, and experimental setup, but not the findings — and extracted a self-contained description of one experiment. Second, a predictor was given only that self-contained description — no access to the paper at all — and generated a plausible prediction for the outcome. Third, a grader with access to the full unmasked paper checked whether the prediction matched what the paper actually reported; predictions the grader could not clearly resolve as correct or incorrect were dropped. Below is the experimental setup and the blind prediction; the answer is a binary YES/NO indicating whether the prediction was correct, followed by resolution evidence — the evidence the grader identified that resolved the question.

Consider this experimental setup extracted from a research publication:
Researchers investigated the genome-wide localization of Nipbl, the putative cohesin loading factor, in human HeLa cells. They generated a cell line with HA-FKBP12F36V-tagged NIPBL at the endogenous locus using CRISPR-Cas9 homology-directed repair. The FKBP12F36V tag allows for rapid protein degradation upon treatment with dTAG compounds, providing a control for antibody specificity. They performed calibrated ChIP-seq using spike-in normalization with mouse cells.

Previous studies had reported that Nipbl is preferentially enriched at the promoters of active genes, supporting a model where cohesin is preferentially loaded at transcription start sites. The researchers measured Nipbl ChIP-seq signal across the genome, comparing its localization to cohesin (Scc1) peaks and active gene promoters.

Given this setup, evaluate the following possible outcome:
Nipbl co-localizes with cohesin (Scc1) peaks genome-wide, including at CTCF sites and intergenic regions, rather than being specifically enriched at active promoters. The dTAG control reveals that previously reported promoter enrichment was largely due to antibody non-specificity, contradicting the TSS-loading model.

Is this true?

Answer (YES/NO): YES